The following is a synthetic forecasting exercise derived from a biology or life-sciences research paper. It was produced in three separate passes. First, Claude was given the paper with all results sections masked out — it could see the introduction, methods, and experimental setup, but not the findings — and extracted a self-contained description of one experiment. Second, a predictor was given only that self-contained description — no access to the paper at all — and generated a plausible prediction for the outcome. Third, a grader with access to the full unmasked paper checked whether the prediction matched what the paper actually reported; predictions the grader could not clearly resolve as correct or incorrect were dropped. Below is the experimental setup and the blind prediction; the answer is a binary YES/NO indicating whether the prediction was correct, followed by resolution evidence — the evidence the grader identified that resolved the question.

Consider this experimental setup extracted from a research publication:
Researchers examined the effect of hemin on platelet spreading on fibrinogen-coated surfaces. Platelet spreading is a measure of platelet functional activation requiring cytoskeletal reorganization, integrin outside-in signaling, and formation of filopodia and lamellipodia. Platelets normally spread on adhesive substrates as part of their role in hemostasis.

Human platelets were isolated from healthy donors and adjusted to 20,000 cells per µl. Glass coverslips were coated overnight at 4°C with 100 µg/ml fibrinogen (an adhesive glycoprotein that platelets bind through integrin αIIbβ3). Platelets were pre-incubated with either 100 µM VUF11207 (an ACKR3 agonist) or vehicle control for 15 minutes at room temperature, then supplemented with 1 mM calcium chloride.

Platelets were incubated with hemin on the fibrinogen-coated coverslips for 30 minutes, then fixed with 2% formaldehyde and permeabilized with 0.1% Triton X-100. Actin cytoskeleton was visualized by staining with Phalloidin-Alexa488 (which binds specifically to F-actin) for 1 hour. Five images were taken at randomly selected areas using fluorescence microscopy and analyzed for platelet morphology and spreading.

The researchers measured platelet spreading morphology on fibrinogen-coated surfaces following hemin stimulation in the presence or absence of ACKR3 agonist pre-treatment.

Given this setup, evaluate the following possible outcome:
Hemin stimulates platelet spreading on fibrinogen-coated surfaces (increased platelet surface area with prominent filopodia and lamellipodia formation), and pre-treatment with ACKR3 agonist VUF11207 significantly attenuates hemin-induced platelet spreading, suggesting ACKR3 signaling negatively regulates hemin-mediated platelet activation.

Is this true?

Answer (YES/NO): NO